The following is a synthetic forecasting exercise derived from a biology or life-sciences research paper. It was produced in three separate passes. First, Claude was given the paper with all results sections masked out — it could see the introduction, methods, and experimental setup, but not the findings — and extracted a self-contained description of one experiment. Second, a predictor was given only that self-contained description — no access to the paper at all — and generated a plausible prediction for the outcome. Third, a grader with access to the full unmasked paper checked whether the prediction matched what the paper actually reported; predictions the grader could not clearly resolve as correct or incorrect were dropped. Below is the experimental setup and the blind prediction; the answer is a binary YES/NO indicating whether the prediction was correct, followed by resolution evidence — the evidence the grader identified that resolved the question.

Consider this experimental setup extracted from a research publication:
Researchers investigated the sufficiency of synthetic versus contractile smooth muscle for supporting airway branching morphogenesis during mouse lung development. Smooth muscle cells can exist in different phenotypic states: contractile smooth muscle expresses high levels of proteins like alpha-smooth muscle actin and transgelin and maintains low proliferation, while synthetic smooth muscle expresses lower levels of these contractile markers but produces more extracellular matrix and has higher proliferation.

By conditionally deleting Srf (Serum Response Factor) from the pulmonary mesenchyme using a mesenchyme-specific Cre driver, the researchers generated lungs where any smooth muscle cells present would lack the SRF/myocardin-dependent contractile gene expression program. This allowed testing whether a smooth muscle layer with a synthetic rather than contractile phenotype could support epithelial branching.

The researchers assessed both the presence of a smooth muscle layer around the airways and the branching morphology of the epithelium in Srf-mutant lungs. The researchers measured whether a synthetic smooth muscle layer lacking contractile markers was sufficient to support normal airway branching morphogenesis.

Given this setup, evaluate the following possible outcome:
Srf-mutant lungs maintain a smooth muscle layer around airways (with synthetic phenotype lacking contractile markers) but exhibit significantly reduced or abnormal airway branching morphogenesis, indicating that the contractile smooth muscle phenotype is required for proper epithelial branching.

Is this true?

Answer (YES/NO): NO